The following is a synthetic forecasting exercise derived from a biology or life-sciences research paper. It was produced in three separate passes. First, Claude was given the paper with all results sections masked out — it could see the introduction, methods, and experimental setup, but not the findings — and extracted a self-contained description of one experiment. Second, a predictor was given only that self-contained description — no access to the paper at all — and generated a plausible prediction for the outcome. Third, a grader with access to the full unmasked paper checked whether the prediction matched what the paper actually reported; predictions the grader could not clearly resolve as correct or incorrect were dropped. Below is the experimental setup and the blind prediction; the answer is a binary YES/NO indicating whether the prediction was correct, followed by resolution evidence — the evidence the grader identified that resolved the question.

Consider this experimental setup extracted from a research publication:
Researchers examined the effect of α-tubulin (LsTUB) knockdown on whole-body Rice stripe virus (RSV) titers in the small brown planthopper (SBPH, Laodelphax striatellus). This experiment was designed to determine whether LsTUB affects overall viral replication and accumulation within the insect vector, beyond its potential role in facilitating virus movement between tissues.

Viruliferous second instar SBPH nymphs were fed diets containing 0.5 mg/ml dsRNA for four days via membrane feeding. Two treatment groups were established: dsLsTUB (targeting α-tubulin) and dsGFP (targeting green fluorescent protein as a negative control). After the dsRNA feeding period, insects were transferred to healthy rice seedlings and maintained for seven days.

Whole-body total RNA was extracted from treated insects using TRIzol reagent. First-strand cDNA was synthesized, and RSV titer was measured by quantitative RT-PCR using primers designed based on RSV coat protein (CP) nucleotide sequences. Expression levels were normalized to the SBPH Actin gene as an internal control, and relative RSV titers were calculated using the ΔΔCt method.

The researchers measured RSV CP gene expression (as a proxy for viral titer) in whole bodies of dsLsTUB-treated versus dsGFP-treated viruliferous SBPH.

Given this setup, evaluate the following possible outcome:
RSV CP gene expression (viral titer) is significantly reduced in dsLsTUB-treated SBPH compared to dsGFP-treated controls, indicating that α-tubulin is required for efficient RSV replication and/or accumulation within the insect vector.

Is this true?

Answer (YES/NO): YES